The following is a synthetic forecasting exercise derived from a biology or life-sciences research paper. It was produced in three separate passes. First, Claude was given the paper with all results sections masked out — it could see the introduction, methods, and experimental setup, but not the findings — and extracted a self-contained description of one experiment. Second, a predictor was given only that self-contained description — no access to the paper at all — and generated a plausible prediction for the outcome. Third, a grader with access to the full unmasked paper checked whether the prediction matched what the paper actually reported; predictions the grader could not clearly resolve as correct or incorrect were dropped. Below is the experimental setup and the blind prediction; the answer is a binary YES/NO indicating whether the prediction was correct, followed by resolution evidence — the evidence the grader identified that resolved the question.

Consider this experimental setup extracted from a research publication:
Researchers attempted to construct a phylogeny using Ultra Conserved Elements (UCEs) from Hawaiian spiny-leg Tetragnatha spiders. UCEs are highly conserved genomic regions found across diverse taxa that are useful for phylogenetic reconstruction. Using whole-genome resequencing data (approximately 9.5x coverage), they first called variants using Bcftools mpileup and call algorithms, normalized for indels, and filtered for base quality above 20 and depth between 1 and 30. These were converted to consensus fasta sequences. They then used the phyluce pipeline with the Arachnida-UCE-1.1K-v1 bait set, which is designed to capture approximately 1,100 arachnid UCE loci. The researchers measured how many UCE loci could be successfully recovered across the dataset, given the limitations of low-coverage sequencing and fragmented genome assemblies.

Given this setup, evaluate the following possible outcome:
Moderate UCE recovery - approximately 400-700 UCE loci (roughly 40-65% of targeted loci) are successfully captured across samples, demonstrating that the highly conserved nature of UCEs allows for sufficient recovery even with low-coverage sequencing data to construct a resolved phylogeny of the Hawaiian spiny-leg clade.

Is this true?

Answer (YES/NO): NO